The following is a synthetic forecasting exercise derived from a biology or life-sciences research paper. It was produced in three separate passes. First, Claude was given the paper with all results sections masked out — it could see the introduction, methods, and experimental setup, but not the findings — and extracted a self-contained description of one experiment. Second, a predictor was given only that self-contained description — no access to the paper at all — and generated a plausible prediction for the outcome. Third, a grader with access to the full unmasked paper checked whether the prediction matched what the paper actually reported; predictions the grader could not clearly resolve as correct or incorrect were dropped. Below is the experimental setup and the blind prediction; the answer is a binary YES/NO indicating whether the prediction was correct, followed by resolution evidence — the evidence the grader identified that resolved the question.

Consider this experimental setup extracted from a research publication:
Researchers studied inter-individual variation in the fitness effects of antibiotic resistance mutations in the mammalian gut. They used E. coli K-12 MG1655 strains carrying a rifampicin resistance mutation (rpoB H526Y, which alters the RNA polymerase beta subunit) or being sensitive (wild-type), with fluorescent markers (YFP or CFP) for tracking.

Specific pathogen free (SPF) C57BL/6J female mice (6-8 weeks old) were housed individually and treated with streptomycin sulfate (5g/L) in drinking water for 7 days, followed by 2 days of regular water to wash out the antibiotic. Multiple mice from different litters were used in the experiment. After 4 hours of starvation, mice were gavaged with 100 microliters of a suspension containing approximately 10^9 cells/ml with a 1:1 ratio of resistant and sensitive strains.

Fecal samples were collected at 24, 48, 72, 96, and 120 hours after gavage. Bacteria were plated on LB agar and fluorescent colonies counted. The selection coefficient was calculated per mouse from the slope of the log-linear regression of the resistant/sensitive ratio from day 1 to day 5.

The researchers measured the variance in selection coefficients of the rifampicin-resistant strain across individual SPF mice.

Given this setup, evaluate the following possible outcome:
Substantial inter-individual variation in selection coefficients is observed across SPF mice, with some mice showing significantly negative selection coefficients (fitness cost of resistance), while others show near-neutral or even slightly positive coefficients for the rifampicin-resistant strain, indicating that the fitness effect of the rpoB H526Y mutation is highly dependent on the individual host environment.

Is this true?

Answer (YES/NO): YES